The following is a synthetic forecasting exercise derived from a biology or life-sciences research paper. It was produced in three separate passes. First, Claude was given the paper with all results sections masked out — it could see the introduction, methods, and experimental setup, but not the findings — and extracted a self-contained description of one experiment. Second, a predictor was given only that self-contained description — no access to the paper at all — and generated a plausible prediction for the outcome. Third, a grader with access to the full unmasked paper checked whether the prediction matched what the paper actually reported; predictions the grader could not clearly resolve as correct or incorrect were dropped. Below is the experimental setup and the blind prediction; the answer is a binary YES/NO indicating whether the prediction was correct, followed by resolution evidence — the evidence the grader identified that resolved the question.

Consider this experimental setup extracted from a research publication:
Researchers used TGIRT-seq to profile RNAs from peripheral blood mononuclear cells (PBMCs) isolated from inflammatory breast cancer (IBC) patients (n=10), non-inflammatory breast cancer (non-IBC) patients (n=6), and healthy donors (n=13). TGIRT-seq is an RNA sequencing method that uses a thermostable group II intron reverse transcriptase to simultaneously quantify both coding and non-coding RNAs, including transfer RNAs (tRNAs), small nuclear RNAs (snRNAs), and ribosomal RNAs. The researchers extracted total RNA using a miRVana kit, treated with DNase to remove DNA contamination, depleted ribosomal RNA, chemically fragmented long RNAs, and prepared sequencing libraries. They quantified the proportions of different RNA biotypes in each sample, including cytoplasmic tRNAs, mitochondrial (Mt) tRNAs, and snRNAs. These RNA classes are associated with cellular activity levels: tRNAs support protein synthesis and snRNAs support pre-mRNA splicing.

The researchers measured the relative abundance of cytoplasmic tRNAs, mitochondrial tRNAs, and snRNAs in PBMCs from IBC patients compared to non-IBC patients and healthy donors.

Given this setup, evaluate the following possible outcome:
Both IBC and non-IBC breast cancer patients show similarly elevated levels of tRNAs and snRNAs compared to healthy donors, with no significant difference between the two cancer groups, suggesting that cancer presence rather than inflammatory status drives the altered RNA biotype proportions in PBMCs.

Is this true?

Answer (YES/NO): NO